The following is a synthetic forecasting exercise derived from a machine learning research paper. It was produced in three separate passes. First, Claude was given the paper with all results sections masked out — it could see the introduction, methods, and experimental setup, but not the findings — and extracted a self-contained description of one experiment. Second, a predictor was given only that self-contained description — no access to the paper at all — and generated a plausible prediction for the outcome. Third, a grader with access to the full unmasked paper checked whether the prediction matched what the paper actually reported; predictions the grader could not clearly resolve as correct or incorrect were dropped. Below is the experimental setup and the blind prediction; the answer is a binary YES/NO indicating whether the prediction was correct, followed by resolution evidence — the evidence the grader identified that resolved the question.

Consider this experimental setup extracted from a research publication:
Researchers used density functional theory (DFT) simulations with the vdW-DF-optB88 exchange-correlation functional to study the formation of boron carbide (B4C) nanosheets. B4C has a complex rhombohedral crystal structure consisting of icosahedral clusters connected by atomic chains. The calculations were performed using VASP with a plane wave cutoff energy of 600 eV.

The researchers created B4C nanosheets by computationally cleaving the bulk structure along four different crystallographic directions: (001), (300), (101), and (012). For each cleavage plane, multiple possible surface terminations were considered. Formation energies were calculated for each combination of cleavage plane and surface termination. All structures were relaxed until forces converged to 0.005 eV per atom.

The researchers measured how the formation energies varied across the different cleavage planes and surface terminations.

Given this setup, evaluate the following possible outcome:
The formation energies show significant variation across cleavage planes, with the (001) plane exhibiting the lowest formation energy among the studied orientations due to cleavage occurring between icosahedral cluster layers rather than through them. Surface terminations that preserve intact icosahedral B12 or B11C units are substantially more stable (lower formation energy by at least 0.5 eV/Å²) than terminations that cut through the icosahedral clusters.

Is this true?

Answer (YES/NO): NO